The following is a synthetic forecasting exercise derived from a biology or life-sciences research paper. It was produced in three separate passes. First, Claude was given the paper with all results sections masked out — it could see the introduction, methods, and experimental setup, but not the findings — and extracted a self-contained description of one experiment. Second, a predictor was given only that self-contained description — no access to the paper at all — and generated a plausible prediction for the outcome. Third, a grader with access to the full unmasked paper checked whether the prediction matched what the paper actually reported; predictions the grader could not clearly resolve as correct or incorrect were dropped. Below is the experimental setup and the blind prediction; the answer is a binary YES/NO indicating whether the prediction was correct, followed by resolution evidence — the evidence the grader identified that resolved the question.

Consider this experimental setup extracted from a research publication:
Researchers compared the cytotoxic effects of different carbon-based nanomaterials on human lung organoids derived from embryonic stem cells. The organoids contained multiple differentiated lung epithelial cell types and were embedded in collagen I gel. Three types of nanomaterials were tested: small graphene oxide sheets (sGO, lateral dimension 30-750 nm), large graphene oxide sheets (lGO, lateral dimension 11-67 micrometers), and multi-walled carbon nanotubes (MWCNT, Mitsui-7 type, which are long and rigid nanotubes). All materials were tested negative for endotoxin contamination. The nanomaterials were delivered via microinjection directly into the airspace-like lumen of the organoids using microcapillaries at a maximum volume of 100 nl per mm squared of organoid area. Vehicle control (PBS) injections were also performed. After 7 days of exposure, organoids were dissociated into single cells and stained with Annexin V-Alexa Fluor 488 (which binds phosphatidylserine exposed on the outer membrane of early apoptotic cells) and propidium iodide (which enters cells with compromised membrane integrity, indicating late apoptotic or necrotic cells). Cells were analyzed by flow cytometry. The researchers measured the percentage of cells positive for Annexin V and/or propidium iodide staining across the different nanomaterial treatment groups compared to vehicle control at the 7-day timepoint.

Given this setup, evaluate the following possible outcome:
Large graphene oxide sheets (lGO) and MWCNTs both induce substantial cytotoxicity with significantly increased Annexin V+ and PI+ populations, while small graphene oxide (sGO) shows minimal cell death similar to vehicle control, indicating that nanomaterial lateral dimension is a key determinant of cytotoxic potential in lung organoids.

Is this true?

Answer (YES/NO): NO